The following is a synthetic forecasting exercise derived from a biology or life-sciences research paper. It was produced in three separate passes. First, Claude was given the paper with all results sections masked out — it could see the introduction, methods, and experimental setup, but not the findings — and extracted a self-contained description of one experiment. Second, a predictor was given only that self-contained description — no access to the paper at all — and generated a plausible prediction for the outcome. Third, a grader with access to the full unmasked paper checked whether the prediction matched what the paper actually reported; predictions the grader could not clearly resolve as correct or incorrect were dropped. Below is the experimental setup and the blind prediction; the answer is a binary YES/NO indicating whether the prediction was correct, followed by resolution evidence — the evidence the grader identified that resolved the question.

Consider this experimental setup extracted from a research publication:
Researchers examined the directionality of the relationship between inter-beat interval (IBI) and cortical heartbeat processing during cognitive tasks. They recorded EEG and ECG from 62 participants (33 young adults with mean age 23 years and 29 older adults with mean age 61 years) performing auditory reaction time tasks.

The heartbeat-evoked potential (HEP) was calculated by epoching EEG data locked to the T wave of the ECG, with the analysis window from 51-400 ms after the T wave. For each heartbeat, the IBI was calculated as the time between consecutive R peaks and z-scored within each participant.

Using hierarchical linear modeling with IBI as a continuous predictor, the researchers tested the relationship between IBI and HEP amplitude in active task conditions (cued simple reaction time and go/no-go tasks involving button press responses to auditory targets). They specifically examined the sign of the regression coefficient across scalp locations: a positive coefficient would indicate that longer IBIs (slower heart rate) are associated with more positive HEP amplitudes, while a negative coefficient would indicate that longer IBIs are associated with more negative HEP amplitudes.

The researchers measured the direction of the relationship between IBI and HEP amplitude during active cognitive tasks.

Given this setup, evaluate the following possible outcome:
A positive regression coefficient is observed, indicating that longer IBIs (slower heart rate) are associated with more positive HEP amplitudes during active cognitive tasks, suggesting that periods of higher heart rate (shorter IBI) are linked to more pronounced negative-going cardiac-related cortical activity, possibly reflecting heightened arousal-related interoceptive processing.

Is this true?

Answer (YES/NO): YES